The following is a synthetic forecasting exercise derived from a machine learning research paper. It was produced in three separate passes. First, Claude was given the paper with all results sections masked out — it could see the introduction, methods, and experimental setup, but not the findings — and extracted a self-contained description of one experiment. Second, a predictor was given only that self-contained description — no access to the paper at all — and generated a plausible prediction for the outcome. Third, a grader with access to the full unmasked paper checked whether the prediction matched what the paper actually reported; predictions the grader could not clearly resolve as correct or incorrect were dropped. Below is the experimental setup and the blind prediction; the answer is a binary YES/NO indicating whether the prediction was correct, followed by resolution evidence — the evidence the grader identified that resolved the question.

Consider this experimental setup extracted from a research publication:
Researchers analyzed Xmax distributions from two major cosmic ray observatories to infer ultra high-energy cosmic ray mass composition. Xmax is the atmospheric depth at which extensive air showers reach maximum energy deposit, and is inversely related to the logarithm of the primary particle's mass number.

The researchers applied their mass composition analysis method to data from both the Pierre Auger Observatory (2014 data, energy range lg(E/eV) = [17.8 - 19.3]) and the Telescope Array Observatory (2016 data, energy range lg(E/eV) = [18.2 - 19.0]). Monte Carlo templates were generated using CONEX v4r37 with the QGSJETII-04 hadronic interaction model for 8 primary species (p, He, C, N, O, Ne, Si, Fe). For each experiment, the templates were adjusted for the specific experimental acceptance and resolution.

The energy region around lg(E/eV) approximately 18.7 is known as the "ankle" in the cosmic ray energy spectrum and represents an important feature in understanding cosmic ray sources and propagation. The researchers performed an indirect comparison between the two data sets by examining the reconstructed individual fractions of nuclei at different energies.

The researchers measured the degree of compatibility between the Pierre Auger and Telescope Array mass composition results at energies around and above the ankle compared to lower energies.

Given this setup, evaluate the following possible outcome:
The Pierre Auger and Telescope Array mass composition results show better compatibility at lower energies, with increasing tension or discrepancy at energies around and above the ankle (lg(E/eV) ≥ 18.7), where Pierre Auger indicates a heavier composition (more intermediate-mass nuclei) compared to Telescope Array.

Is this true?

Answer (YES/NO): NO